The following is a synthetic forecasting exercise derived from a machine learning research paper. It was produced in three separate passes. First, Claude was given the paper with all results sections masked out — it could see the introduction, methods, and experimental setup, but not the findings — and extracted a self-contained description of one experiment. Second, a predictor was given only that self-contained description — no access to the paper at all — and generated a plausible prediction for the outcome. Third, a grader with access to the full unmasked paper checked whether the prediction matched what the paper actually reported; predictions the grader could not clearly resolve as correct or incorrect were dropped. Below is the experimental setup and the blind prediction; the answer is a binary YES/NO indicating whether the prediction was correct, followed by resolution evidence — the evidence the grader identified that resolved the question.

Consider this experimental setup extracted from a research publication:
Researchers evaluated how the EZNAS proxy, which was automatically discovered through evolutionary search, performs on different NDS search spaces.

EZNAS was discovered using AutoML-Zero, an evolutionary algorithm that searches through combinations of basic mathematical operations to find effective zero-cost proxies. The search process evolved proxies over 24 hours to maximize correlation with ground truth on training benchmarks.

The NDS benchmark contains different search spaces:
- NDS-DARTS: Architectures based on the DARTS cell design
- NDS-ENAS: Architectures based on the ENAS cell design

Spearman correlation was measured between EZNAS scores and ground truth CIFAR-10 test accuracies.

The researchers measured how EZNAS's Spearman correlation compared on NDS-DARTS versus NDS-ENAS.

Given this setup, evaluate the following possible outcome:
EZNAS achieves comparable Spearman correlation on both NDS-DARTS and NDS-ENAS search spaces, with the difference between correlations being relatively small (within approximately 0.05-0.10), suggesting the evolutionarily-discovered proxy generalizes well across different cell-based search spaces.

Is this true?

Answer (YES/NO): NO